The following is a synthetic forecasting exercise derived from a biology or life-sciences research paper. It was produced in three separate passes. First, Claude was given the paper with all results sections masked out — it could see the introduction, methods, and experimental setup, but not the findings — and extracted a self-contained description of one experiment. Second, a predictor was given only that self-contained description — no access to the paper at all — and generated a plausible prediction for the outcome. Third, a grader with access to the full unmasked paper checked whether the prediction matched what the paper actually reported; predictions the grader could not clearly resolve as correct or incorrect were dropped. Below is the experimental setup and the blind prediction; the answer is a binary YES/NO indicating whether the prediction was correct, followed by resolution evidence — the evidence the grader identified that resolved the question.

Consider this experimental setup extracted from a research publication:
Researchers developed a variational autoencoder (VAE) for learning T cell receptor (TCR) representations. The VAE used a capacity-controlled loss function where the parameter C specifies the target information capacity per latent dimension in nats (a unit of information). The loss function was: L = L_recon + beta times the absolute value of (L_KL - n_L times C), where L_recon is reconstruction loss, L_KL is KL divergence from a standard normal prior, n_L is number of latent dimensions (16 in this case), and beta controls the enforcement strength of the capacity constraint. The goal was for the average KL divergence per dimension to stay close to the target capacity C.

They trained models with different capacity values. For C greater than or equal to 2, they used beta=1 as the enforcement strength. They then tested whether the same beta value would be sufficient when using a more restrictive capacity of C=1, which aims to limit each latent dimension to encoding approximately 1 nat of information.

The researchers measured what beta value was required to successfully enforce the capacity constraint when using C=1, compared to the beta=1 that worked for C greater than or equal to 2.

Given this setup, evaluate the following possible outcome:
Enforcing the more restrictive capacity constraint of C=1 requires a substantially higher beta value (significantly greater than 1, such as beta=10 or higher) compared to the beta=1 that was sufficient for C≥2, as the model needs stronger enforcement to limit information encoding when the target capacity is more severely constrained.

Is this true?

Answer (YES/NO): YES